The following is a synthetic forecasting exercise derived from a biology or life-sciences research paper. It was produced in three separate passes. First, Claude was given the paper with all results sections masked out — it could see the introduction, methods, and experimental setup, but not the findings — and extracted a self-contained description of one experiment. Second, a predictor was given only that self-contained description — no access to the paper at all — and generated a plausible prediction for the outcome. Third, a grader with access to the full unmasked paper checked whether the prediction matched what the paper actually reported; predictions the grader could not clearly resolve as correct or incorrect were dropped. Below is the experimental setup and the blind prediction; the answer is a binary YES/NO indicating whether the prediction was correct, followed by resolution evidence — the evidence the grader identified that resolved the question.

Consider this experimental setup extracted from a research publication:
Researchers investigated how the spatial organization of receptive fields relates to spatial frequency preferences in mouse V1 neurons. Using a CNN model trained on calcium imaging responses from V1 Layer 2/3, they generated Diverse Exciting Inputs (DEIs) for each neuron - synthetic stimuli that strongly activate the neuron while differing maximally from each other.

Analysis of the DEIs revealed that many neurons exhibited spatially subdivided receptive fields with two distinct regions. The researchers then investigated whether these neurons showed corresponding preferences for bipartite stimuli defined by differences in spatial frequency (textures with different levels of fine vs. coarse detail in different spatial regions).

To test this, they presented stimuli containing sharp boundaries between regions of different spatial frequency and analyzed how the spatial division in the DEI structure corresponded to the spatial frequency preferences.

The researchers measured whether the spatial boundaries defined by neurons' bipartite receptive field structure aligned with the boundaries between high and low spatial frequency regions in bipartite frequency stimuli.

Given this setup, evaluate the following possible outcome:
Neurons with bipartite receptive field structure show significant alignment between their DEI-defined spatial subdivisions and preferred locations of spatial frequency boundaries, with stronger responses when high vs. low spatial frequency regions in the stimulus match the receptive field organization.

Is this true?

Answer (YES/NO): YES